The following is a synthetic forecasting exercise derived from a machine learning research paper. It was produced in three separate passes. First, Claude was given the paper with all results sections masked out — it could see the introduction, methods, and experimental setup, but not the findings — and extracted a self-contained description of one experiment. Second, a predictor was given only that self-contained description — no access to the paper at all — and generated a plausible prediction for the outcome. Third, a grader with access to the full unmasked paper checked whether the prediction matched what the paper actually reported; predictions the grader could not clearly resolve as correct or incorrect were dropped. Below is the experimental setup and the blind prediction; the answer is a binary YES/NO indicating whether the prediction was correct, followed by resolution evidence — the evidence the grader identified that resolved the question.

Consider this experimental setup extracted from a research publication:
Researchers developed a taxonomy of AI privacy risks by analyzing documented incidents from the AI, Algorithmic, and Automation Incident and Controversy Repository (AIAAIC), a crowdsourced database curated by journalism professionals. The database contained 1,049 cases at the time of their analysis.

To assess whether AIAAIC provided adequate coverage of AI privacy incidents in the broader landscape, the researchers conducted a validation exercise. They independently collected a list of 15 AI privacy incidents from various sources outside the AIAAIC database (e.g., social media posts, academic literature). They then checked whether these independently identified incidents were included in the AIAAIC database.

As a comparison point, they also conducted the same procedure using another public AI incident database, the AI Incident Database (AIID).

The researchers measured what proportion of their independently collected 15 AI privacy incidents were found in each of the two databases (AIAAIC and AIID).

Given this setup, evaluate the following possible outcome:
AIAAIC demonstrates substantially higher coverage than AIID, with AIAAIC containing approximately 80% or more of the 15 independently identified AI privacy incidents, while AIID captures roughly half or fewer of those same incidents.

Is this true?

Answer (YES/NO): YES